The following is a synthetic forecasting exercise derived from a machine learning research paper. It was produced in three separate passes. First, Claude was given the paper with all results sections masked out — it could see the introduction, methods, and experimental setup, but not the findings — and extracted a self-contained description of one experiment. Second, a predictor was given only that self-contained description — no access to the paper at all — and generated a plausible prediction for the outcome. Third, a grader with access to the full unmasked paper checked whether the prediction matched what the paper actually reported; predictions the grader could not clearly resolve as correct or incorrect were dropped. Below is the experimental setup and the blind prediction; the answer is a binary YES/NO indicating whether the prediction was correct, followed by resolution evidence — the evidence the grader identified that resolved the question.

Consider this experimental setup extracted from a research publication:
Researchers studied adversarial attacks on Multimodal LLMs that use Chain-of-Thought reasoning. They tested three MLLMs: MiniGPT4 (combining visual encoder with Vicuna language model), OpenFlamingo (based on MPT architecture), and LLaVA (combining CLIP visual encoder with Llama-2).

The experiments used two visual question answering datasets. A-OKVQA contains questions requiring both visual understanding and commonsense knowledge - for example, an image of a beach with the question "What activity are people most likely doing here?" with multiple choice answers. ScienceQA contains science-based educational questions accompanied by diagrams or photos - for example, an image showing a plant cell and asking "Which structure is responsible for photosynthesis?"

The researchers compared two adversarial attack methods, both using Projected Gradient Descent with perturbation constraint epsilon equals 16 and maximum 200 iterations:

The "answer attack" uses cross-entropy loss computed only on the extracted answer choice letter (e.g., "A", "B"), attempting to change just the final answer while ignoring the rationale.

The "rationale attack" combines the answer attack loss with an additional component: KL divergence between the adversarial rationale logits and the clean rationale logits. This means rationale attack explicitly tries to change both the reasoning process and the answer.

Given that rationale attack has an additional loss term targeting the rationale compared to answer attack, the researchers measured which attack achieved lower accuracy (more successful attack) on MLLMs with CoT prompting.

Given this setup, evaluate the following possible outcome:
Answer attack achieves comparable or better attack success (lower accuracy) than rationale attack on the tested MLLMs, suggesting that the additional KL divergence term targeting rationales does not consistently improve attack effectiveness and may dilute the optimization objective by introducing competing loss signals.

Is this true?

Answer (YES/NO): NO